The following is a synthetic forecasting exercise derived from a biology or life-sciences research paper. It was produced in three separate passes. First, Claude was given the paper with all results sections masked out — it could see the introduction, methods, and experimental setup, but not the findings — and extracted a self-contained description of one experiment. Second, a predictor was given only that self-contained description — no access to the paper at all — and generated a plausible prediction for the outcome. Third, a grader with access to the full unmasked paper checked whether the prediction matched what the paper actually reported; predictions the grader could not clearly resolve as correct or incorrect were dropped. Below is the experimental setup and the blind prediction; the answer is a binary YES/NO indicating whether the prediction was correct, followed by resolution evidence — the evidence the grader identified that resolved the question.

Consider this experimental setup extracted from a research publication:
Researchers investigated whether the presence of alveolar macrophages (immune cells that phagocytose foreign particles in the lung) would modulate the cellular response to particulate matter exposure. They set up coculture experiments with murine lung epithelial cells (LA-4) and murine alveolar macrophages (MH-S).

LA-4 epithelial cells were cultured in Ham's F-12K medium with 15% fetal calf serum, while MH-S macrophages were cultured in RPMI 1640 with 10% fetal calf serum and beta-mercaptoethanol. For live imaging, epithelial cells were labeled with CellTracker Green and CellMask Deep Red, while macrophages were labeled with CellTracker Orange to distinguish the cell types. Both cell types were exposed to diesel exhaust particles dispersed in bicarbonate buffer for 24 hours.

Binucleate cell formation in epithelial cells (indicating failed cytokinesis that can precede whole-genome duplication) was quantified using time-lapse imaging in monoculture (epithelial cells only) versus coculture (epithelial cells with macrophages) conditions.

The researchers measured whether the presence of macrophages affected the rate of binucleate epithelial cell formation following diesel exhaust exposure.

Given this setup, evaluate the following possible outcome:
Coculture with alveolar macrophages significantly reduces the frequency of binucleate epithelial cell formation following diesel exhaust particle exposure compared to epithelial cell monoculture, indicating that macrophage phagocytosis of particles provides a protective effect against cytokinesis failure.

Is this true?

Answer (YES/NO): NO